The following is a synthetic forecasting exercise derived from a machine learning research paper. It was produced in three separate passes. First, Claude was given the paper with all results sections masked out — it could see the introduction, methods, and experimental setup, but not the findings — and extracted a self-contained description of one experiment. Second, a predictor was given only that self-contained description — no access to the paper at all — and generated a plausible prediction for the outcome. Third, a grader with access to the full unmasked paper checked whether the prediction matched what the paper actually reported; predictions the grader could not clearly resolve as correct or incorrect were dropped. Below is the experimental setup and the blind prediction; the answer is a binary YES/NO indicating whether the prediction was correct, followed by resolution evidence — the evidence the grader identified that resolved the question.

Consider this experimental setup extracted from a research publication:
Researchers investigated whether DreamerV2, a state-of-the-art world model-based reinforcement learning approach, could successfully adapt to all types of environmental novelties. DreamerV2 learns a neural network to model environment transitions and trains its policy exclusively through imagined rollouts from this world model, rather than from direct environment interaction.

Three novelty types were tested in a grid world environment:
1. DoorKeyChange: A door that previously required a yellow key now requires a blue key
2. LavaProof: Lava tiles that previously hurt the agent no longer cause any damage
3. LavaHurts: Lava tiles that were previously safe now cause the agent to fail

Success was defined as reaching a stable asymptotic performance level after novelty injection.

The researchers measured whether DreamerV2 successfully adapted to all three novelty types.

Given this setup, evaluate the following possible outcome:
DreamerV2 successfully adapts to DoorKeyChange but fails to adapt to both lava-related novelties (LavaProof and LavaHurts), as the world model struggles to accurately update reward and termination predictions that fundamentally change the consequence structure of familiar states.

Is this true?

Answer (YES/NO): NO